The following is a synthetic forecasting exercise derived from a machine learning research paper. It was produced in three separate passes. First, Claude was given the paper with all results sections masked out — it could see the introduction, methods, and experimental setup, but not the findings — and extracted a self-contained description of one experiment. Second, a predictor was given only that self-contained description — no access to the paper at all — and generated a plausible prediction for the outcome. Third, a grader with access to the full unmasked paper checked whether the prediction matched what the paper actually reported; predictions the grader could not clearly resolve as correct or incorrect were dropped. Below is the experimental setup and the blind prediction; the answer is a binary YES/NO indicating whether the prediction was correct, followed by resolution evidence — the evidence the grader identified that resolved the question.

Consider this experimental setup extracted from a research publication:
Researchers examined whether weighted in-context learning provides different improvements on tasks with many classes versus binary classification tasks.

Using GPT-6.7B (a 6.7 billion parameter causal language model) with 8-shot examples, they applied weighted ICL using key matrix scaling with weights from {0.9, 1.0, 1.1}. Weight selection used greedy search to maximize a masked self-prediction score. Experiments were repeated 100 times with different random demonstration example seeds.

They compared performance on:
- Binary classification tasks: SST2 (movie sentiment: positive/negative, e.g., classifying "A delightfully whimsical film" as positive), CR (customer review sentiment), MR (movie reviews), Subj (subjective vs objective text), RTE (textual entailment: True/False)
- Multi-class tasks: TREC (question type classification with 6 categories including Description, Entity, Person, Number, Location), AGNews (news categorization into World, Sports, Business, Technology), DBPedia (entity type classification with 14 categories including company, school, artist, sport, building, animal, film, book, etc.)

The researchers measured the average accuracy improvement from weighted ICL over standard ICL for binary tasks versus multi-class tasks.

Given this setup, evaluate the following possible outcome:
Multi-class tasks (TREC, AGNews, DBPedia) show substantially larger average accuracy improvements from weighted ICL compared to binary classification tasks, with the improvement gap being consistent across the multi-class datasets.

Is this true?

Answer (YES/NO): NO